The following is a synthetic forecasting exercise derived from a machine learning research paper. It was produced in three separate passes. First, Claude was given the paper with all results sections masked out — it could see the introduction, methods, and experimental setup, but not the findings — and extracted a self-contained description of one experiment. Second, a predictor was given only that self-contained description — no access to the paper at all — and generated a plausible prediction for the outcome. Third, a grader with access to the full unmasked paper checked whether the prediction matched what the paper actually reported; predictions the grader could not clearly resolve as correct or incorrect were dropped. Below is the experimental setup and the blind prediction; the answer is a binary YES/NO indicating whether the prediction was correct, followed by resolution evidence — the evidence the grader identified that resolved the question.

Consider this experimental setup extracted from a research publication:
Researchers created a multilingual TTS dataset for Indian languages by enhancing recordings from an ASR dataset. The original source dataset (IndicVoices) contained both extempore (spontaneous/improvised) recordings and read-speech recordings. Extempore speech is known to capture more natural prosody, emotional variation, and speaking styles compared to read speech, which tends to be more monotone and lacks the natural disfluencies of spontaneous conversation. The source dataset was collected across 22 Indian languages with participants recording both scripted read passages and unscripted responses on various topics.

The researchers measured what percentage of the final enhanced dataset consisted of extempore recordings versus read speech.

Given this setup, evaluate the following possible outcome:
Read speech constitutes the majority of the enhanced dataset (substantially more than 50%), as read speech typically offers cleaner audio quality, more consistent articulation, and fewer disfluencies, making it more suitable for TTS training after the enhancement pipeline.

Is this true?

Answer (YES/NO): NO